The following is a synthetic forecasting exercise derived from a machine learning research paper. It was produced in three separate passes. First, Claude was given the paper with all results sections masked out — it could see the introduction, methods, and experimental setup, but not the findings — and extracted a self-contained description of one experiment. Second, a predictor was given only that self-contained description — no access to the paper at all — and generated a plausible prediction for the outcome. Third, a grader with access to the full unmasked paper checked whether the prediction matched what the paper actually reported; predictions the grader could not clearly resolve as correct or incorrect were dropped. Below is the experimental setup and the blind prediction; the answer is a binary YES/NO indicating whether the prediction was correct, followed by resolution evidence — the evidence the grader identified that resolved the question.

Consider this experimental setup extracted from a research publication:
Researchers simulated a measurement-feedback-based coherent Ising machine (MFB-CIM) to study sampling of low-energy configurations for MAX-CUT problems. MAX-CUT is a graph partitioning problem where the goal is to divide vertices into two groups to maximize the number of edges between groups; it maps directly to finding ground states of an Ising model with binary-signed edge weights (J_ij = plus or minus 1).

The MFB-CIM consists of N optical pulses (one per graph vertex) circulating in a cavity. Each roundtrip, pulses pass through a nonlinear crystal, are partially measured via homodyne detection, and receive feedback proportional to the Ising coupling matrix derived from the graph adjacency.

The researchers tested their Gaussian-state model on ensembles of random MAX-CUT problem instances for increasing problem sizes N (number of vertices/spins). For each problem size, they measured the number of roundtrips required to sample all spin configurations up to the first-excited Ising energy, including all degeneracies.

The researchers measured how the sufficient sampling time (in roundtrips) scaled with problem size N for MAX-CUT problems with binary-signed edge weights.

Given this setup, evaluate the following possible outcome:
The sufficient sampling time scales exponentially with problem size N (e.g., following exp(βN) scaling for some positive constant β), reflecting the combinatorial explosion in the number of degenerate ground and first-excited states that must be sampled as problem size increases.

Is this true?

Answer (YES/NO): YES